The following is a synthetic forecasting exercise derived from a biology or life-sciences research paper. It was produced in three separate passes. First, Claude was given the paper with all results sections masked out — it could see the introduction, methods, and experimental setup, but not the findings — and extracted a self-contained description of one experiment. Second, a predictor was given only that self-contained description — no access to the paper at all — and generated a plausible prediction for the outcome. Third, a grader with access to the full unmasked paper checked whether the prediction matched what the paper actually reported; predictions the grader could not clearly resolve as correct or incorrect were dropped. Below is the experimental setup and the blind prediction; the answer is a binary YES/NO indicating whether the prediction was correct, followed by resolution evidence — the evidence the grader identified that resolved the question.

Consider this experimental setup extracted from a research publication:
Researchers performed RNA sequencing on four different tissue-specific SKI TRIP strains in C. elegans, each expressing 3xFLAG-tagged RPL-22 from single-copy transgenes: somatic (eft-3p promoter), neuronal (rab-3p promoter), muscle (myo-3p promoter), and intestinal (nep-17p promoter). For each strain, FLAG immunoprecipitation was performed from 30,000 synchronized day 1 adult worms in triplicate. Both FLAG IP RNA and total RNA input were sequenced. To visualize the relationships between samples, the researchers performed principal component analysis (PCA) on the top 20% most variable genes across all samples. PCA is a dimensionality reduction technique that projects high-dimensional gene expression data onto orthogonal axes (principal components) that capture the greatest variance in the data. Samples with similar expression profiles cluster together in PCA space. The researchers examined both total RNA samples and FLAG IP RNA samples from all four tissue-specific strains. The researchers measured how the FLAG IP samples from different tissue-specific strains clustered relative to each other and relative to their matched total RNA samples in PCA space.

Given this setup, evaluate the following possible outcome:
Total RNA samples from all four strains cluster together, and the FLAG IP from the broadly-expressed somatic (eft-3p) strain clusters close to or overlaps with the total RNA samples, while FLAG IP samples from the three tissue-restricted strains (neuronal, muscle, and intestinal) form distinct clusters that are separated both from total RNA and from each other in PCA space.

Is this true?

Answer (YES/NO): NO